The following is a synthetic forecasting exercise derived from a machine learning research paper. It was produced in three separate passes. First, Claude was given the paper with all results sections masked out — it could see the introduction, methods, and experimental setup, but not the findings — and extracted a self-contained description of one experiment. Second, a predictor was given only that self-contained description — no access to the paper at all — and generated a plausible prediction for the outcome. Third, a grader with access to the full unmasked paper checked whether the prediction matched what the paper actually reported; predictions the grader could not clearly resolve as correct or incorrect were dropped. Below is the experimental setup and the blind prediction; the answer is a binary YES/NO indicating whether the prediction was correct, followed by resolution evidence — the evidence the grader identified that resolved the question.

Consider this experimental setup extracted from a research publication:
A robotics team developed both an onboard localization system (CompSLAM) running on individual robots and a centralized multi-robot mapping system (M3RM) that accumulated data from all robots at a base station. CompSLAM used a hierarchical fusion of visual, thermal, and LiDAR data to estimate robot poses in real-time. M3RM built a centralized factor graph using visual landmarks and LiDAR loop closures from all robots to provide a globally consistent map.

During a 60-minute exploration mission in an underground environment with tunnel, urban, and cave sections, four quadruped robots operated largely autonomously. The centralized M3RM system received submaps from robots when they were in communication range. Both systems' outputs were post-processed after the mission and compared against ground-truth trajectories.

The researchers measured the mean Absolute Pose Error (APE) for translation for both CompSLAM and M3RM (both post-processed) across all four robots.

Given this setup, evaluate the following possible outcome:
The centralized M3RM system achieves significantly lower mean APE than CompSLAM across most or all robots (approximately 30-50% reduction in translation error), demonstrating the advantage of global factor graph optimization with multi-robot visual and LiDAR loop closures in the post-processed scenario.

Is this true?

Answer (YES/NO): NO